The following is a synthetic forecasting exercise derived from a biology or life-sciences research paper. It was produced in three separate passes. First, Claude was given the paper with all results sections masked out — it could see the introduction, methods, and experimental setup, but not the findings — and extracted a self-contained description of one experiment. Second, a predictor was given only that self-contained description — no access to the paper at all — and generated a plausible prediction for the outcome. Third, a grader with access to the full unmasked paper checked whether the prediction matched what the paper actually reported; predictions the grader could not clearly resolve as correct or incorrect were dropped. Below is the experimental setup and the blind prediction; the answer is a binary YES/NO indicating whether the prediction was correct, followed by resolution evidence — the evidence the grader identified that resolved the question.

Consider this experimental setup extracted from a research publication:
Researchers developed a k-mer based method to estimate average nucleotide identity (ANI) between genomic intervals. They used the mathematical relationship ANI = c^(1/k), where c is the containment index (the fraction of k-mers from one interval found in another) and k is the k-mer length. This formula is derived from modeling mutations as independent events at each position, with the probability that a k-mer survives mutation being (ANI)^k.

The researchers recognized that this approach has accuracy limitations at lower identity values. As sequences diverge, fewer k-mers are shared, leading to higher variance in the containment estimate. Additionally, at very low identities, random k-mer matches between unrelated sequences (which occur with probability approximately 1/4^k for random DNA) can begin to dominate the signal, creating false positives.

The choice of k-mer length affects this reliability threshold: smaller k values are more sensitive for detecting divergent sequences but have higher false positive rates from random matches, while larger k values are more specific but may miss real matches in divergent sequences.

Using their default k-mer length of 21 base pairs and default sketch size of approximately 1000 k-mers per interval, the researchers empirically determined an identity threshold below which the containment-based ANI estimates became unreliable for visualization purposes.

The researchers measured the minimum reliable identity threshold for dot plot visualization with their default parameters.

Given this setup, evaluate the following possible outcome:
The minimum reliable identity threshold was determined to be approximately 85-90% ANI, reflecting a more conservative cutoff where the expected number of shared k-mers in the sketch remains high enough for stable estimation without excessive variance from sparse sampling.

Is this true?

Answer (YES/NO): NO